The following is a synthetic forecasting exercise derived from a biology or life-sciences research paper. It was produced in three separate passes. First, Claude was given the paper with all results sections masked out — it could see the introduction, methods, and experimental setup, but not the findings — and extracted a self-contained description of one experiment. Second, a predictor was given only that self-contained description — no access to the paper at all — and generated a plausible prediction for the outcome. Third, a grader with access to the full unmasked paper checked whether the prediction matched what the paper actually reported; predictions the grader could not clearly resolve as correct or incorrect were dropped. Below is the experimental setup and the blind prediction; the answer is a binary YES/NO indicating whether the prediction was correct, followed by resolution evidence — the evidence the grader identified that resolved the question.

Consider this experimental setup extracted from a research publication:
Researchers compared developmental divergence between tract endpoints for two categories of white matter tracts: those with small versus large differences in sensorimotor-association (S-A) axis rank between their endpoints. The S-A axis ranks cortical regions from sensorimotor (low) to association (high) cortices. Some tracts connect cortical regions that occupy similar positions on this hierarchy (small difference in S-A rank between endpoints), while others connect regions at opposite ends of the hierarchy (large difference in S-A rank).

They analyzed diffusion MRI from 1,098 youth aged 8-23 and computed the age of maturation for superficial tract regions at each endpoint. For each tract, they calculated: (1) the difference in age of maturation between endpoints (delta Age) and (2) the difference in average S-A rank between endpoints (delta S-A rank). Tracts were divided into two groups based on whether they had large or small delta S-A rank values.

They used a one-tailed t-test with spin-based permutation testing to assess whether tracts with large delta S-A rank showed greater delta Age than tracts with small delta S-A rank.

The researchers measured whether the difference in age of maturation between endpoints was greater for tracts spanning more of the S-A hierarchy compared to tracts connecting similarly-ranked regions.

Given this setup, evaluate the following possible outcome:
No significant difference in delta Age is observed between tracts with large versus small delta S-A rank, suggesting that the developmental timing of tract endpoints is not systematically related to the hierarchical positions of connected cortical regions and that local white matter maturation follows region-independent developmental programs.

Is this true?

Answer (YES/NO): NO